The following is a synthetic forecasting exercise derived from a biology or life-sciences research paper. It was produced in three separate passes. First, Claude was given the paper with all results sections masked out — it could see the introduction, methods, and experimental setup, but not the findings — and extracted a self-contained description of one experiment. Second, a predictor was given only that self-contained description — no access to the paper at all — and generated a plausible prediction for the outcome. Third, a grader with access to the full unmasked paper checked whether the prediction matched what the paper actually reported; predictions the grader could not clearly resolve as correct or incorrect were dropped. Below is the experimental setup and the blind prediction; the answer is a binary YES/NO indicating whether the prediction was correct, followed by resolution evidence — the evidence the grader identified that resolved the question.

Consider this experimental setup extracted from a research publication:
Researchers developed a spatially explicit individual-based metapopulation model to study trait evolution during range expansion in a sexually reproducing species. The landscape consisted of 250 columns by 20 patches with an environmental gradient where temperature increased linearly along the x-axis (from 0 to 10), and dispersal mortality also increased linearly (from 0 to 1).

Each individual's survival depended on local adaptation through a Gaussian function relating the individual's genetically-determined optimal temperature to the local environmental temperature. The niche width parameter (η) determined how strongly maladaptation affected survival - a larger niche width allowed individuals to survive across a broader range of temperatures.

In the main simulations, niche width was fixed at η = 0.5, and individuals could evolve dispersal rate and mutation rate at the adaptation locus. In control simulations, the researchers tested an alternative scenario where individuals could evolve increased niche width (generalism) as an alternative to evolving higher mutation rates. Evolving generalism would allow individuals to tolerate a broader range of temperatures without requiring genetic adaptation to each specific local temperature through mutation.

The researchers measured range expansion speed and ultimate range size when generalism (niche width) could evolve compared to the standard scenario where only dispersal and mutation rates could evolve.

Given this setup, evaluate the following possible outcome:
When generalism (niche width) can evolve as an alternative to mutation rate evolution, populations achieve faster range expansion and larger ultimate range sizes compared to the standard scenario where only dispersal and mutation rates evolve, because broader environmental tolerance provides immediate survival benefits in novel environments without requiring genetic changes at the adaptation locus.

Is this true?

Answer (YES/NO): YES